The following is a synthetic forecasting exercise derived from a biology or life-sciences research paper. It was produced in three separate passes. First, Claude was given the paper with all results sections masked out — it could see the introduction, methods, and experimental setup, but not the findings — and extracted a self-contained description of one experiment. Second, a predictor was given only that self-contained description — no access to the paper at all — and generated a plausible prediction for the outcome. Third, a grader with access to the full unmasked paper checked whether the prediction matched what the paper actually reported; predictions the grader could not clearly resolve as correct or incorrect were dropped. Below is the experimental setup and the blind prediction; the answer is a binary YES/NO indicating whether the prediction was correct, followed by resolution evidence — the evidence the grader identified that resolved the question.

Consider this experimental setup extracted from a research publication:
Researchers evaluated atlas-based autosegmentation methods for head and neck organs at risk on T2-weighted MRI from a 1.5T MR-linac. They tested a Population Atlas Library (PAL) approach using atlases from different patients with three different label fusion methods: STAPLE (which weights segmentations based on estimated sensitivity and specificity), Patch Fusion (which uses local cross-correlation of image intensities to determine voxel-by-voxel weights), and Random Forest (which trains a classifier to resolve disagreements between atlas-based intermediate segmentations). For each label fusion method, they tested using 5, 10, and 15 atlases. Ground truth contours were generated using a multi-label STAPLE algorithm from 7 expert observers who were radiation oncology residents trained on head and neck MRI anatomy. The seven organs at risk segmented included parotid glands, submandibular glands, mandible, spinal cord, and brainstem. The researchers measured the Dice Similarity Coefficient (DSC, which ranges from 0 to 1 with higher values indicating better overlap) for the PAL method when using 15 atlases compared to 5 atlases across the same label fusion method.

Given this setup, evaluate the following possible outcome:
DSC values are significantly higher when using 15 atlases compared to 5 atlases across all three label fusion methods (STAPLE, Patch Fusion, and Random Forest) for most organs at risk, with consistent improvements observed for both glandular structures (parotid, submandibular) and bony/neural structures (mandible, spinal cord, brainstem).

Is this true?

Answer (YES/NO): NO